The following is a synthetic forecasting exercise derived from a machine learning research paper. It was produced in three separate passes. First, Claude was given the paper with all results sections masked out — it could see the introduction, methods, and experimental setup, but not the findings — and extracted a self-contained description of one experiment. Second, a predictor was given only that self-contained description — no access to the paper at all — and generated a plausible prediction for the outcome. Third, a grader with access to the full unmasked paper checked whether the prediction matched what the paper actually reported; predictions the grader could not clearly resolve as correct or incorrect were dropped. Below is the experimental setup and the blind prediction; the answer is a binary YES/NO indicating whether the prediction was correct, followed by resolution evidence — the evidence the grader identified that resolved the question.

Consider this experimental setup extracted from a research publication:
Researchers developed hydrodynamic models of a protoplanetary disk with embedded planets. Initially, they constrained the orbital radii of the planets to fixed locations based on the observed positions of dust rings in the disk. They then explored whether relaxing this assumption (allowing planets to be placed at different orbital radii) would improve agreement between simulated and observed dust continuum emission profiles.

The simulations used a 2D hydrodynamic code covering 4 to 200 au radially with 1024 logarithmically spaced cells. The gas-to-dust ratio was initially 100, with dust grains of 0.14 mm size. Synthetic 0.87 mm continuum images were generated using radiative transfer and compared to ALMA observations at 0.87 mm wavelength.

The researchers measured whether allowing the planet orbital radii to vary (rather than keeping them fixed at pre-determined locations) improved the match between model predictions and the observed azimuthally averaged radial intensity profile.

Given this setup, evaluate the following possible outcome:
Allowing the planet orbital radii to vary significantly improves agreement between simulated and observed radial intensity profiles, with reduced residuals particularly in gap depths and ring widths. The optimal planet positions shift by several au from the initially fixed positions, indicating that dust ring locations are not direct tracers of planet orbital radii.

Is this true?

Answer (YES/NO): YES